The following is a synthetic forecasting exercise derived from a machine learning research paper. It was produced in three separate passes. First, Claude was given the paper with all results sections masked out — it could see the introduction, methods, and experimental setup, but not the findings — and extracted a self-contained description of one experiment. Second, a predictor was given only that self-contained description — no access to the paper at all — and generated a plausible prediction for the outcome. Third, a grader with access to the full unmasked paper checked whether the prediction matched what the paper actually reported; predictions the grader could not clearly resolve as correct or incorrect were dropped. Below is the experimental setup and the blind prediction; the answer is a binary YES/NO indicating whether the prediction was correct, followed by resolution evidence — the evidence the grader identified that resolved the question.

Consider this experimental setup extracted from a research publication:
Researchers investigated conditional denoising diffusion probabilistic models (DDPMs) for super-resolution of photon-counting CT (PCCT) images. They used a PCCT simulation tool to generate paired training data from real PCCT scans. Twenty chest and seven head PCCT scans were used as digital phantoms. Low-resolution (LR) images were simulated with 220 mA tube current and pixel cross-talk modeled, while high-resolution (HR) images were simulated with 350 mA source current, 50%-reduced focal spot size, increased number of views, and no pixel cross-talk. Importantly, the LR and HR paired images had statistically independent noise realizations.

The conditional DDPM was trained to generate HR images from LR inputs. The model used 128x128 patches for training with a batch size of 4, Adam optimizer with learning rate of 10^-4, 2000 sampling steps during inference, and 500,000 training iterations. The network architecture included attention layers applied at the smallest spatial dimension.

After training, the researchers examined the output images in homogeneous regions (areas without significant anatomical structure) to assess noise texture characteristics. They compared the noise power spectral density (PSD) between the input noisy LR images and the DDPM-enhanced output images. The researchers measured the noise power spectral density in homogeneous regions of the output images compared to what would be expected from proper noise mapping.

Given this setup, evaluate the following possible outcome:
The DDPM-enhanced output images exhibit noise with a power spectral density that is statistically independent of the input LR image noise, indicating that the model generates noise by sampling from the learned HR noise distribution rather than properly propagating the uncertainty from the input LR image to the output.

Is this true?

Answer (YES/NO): NO